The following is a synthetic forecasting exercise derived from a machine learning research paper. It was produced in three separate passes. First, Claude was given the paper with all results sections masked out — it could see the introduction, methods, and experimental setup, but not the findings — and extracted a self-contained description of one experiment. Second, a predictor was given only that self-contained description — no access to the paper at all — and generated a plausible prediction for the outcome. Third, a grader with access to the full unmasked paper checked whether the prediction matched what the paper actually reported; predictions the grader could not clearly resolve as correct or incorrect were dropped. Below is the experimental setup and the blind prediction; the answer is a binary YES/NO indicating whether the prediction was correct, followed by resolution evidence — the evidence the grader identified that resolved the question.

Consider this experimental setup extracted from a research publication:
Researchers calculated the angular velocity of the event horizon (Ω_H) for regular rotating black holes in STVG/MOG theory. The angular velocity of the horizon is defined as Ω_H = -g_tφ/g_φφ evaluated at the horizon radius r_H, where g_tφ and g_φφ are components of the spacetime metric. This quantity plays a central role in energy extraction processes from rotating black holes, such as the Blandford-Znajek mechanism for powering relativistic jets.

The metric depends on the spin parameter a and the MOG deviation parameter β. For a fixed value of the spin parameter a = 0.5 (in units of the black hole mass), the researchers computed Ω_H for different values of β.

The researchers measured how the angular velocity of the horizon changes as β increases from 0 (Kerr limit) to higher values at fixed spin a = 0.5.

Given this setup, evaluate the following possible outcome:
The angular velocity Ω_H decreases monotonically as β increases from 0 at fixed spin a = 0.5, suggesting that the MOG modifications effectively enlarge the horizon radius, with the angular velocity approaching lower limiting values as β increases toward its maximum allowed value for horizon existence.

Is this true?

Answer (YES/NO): NO